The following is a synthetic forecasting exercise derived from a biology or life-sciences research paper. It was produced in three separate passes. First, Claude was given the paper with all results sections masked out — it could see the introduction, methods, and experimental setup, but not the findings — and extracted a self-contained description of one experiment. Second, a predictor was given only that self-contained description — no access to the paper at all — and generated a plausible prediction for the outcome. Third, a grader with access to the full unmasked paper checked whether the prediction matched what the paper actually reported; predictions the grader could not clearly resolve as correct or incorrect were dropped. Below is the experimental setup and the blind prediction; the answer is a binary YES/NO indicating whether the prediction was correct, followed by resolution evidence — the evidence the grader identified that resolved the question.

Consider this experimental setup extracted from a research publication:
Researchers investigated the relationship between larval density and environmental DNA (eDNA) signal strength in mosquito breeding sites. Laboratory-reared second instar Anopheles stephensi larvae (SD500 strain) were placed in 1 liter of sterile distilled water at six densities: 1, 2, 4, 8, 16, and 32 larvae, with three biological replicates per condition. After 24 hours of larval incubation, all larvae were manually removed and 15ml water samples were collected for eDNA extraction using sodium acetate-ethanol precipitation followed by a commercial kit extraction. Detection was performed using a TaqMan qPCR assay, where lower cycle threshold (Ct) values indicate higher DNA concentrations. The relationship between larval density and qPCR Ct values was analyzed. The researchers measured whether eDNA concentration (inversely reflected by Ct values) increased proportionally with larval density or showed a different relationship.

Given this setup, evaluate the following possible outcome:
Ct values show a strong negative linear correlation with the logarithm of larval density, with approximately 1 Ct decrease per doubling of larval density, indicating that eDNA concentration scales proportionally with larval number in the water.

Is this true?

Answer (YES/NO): NO